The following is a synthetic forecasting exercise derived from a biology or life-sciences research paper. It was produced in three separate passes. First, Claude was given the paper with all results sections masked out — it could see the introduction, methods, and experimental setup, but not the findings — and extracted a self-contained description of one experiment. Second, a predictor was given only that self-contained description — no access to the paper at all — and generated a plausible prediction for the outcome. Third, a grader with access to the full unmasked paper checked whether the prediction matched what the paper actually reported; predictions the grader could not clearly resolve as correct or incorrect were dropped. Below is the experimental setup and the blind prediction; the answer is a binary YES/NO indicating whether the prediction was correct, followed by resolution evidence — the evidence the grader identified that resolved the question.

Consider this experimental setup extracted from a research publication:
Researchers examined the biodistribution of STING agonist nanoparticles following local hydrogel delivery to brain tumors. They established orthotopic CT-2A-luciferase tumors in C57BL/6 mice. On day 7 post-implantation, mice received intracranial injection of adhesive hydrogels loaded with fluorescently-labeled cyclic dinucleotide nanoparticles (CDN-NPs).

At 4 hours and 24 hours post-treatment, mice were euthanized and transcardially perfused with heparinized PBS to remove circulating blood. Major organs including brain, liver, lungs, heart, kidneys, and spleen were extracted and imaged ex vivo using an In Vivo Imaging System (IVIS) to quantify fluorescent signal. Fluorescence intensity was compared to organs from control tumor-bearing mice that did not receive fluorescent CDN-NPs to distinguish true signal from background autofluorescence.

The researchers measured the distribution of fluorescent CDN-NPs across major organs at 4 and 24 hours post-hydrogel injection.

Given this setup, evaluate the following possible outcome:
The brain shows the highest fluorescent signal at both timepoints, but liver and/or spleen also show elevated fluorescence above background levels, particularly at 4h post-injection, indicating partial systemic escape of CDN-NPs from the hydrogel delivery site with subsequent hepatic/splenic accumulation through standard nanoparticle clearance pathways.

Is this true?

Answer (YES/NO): NO